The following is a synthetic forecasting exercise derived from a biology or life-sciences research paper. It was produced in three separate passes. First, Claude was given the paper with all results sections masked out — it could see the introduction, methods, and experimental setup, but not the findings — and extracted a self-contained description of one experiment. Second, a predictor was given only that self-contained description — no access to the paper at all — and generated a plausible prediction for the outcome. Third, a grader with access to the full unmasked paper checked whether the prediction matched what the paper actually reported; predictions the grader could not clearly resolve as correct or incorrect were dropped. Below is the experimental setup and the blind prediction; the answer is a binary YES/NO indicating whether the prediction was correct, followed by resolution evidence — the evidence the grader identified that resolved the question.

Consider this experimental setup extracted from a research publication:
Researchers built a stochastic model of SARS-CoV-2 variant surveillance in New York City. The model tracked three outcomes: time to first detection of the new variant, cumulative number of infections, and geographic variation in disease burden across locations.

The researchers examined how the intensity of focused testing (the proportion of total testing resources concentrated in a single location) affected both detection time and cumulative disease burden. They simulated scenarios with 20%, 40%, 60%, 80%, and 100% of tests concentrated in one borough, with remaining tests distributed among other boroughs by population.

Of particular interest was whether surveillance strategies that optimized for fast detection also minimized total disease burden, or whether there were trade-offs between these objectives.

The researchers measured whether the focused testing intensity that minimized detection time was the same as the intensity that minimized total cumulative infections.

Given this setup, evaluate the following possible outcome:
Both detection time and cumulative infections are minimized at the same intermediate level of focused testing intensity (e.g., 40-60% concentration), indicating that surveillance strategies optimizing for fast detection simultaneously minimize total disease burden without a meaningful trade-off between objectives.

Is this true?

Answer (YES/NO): NO